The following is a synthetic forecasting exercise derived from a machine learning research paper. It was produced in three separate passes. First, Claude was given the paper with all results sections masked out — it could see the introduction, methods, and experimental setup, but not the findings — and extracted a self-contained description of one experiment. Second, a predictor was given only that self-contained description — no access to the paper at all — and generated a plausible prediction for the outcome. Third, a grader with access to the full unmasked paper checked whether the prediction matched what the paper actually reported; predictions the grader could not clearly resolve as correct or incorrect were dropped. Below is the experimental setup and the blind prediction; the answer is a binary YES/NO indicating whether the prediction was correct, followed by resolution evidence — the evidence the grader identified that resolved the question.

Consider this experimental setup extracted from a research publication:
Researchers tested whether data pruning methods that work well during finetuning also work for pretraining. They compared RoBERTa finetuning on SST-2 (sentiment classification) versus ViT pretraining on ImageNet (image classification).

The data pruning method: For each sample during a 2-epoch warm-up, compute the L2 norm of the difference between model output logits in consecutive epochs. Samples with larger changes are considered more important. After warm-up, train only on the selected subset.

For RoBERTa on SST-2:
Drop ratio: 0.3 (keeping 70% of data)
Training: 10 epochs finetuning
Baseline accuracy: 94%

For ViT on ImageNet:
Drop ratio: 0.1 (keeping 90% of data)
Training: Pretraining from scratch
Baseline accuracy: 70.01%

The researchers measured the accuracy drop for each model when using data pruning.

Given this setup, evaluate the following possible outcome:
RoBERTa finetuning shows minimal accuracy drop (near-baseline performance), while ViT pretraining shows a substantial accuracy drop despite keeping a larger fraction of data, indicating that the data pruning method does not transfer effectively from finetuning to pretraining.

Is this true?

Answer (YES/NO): NO